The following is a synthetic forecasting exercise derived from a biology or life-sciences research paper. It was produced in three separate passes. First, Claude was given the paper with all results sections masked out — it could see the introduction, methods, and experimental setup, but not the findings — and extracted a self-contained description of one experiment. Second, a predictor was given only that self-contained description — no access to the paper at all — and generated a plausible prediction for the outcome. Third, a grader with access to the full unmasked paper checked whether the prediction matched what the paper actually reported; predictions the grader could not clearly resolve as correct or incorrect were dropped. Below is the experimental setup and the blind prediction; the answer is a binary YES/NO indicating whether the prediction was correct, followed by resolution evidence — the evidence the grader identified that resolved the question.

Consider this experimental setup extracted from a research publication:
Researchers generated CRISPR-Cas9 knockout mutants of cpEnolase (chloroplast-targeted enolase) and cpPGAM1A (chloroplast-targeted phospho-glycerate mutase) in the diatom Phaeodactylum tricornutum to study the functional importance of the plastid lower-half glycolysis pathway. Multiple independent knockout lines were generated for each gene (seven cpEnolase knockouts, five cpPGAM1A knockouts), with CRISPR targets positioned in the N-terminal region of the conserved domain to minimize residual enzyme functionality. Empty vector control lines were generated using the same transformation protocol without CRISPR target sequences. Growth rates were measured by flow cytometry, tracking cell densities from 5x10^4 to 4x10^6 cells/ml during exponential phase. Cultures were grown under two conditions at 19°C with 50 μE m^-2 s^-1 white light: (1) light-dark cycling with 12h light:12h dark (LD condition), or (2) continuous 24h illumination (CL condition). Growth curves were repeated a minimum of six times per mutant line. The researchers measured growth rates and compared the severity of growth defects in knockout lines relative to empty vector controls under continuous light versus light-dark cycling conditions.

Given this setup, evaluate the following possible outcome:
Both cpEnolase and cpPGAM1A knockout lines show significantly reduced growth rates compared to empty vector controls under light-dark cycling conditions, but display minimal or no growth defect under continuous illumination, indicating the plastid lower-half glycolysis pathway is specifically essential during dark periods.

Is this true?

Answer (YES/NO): NO